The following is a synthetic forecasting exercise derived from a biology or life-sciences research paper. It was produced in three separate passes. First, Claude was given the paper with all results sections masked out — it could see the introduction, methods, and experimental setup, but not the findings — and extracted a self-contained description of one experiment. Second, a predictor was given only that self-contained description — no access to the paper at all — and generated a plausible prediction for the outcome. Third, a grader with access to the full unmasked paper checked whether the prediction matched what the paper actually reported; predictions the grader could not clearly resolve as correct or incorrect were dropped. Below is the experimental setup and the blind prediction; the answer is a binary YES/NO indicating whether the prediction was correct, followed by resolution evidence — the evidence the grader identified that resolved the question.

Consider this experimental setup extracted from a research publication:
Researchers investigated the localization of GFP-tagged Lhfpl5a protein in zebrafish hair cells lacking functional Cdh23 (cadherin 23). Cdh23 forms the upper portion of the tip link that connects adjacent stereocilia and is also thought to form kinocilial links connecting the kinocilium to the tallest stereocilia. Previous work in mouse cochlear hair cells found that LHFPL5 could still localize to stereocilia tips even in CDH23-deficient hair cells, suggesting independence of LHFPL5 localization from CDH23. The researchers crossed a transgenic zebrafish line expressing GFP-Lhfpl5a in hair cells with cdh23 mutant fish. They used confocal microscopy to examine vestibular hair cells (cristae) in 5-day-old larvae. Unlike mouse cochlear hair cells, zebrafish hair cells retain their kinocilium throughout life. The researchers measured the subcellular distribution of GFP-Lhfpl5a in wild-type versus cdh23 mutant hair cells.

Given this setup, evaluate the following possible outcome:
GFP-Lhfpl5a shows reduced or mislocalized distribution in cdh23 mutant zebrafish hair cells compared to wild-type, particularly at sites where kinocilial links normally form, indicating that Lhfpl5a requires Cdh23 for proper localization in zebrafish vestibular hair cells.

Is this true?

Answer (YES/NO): YES